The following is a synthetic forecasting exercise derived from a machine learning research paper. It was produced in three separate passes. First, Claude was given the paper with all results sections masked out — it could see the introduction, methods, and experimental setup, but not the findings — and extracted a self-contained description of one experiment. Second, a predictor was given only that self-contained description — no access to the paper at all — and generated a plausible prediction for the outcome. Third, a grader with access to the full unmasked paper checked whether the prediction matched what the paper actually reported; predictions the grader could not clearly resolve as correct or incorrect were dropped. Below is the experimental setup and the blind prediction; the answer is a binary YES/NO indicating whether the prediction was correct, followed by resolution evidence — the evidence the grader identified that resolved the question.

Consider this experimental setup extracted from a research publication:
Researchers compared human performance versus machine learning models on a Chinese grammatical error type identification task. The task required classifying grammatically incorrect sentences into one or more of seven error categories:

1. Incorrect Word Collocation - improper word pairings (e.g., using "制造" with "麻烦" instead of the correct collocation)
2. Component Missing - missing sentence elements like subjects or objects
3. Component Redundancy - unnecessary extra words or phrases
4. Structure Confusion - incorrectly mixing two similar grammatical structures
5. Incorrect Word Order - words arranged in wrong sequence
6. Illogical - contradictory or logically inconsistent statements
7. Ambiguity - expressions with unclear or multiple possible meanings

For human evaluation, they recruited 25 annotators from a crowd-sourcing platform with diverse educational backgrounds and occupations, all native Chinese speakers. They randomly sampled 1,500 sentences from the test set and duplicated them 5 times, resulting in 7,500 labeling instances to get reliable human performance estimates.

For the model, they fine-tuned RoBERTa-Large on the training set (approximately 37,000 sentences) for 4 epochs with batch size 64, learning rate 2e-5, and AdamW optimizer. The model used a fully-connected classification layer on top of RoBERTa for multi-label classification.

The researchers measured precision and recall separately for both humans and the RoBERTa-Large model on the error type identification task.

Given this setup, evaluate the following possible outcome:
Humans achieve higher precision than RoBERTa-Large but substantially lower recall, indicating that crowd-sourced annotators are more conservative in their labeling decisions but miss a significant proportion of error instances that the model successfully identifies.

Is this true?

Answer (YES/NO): YES